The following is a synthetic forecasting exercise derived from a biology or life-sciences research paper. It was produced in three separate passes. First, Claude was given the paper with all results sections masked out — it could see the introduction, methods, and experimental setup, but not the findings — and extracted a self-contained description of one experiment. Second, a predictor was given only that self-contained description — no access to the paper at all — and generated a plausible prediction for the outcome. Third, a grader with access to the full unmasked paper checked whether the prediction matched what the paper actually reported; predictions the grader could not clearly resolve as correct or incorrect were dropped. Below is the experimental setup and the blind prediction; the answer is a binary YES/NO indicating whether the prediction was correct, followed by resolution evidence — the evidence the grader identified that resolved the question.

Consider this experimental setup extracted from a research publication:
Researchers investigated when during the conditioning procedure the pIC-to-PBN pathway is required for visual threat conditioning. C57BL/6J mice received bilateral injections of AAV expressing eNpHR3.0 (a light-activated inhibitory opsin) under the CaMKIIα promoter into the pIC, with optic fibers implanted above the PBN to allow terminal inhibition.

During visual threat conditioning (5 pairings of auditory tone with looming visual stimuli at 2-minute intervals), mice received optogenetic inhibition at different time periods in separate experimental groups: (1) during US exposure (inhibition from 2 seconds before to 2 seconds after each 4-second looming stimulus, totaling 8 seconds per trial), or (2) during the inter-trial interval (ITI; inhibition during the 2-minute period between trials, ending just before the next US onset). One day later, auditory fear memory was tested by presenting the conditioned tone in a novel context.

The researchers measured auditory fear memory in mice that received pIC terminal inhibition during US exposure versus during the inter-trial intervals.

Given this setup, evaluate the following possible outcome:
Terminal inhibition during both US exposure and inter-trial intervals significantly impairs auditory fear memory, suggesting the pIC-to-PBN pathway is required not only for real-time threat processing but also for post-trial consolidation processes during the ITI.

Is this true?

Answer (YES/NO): NO